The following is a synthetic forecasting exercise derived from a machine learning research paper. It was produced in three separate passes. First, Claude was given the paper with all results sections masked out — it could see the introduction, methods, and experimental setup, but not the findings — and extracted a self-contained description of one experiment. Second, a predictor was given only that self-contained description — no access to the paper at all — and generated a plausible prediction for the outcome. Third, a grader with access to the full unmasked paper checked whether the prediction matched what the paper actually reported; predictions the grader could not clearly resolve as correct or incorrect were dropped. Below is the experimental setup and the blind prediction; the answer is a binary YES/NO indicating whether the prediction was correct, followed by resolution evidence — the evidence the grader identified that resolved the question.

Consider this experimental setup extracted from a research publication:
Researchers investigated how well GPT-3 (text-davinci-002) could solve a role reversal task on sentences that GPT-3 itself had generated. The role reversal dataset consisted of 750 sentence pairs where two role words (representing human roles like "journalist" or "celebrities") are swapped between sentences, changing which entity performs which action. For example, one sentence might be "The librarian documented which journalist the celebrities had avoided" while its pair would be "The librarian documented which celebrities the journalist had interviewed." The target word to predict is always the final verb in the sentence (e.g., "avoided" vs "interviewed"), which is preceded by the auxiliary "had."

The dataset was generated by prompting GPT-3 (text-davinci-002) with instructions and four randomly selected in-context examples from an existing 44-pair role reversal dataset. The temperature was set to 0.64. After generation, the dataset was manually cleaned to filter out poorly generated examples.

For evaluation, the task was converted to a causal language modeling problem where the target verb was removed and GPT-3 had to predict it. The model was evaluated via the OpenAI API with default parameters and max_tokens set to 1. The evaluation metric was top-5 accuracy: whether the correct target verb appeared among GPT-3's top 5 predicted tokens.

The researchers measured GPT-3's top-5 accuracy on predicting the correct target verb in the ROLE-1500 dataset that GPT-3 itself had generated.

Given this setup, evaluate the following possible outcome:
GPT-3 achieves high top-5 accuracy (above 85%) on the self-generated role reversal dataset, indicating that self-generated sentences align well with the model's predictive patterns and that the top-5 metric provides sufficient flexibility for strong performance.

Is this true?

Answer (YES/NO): NO